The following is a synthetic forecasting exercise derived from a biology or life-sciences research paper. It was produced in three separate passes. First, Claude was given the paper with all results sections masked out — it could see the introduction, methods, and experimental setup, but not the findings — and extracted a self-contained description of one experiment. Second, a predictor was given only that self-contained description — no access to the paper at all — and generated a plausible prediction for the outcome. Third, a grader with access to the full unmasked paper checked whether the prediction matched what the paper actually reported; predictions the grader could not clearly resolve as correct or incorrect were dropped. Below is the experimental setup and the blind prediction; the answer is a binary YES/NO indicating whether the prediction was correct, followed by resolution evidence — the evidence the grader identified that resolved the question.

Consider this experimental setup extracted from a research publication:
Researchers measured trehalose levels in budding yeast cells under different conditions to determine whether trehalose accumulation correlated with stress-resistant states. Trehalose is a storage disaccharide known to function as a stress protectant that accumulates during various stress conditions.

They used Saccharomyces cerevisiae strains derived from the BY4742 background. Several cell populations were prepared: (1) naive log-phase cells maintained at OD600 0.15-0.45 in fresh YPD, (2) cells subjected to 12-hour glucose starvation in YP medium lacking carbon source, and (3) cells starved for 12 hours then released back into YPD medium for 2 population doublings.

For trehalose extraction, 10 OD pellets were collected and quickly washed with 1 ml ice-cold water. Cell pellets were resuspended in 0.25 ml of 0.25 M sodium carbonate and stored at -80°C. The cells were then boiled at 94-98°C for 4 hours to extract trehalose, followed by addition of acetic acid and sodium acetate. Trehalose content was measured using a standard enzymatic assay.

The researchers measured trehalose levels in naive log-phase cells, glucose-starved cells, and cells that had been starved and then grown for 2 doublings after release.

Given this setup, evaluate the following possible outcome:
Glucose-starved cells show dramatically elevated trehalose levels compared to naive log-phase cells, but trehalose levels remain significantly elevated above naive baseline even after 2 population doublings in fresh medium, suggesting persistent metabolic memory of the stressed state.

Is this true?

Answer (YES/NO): NO